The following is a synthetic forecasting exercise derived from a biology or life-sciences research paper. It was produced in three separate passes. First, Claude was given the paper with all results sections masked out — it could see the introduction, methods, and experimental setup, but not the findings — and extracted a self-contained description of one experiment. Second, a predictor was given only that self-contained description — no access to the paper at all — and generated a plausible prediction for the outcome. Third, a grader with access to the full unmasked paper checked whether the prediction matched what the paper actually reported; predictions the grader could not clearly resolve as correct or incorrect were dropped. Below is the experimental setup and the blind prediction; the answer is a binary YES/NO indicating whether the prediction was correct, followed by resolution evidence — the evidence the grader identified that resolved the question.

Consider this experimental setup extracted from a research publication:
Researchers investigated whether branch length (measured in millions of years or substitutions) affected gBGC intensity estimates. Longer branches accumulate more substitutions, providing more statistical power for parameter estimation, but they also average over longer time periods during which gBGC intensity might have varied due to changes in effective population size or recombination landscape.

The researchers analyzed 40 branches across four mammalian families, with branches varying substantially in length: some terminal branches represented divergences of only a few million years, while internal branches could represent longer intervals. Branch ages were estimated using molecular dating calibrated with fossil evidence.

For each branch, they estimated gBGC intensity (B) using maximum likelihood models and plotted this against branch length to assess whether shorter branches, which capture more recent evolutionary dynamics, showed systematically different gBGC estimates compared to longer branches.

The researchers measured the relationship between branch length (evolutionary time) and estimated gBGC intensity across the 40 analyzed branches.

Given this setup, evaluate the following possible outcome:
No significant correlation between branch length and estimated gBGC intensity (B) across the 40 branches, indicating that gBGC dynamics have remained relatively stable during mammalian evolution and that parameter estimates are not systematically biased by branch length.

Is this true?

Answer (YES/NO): NO